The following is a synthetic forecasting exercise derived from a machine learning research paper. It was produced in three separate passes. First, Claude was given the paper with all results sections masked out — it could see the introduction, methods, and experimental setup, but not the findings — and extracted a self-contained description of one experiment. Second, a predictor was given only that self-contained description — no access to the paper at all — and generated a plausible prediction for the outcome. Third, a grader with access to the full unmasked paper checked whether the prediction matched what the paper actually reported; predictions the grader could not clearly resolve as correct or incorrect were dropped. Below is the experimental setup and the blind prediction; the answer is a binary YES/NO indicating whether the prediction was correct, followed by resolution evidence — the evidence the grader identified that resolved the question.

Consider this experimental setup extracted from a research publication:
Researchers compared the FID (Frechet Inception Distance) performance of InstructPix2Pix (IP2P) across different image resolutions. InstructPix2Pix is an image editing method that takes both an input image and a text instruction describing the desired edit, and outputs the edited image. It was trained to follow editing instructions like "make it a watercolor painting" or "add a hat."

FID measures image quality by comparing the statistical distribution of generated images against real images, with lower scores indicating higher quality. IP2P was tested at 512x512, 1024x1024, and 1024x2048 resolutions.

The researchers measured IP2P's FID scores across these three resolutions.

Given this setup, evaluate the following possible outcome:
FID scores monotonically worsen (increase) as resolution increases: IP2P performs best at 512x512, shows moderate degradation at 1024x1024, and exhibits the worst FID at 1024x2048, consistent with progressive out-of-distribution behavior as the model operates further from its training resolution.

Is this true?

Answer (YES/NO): YES